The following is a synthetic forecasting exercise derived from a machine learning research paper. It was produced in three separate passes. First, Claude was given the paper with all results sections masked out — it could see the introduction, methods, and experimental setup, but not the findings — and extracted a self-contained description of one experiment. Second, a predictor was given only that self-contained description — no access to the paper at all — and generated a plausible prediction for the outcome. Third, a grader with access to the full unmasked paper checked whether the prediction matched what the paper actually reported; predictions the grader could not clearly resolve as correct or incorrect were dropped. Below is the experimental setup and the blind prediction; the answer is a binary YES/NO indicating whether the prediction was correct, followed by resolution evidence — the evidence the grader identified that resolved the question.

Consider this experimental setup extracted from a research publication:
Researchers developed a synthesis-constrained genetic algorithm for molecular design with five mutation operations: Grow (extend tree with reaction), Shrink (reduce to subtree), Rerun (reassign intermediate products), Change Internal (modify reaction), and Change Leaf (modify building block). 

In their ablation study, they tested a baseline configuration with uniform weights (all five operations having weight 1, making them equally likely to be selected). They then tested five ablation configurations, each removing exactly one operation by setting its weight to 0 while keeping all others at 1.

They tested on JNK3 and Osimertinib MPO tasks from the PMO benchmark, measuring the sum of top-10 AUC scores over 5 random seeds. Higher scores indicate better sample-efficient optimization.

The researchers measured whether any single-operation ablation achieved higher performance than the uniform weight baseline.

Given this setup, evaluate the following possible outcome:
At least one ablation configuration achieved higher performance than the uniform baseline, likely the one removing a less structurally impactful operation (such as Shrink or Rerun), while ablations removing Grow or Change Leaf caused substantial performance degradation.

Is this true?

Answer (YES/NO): NO